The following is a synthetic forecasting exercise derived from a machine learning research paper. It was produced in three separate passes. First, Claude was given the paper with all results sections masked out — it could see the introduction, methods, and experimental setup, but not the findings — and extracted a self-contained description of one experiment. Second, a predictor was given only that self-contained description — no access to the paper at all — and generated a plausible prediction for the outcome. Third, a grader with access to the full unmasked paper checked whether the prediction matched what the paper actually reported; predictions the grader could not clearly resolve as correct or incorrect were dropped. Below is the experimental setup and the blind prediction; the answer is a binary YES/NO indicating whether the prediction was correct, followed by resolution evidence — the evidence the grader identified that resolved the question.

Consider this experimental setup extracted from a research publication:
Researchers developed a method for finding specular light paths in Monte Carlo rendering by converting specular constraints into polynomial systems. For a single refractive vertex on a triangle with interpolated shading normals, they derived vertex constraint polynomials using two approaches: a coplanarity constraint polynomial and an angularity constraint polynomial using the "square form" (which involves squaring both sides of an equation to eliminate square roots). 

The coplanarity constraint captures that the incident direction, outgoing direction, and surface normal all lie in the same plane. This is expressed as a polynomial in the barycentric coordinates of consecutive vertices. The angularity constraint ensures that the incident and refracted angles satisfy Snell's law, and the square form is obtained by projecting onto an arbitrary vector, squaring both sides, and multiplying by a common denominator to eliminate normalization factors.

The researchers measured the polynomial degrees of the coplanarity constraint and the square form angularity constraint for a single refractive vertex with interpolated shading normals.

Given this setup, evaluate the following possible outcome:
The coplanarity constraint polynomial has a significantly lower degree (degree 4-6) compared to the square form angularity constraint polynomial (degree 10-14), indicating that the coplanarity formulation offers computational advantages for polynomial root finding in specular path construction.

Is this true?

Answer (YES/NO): NO